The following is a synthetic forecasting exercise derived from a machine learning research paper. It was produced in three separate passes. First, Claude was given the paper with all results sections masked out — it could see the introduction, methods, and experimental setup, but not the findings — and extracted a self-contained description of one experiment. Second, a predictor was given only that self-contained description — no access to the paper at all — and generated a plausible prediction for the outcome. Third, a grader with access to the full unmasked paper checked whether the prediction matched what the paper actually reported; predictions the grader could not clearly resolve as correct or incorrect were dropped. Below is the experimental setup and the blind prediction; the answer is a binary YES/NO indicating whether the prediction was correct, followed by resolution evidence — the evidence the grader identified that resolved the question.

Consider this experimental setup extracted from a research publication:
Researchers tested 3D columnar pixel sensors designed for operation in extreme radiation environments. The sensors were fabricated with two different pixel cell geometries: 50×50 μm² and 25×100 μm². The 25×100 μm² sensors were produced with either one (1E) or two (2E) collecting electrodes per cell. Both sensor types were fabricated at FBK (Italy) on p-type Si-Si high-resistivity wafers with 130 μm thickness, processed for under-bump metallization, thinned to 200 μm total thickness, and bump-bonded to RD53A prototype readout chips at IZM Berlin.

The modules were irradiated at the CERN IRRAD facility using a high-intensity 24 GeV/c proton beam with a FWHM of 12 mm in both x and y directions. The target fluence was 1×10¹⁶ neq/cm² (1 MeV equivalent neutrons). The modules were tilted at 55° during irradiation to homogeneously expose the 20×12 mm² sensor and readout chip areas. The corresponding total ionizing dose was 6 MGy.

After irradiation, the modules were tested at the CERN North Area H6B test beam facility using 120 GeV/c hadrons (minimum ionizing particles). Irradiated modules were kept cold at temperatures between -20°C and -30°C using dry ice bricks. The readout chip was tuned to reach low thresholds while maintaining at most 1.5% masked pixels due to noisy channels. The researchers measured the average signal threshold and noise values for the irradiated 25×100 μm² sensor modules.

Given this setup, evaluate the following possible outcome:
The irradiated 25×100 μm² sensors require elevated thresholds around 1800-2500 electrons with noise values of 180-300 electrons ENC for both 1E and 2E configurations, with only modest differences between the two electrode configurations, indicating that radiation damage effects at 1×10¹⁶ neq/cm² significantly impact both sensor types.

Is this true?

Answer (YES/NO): NO